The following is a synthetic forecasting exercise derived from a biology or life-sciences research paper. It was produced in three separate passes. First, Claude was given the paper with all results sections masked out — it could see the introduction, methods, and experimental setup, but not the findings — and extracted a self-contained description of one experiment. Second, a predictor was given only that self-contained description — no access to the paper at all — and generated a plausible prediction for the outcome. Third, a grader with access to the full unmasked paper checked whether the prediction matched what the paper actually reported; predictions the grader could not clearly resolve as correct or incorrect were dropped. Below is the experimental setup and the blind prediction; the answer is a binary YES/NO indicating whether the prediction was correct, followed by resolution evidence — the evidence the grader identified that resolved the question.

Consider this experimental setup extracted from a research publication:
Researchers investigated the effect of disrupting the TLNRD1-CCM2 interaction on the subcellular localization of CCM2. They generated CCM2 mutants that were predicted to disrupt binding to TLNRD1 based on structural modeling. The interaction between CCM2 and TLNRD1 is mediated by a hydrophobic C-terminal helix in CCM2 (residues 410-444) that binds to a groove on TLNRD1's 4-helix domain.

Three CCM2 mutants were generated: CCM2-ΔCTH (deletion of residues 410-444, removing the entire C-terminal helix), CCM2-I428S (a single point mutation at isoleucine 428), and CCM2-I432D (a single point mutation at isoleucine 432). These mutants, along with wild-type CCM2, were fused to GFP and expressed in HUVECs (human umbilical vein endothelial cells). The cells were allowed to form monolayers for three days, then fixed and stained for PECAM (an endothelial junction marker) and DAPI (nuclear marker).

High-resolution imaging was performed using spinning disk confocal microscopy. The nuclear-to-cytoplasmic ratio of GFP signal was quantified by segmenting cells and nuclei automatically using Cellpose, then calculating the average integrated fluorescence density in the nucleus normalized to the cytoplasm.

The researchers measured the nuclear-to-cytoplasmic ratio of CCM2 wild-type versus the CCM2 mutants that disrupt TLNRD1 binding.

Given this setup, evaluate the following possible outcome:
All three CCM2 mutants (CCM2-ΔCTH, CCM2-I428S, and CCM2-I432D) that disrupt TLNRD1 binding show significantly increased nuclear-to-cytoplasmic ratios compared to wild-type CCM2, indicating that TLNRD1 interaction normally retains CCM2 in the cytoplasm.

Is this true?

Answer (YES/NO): NO